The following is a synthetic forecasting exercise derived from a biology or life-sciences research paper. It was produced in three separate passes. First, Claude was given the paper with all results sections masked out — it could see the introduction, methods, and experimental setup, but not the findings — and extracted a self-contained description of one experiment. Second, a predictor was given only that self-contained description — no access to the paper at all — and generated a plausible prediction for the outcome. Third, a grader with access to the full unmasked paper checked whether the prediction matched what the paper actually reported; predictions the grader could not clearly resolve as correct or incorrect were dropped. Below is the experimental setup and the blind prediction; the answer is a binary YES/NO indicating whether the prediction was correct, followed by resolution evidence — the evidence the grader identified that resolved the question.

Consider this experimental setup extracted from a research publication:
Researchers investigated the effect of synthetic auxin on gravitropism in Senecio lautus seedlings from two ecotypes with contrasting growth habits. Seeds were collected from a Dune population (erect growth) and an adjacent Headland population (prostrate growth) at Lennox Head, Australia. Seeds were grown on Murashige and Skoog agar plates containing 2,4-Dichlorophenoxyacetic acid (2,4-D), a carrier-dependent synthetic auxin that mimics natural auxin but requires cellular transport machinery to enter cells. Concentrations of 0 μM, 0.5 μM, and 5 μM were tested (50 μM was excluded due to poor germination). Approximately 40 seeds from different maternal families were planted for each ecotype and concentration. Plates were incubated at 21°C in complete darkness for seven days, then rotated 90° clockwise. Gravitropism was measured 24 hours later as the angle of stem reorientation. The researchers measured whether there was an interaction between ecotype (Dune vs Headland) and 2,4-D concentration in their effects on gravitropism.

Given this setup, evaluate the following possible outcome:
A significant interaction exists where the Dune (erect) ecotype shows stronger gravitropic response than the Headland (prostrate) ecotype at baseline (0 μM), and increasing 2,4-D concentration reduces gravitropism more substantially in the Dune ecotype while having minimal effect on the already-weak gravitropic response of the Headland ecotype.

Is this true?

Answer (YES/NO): YES